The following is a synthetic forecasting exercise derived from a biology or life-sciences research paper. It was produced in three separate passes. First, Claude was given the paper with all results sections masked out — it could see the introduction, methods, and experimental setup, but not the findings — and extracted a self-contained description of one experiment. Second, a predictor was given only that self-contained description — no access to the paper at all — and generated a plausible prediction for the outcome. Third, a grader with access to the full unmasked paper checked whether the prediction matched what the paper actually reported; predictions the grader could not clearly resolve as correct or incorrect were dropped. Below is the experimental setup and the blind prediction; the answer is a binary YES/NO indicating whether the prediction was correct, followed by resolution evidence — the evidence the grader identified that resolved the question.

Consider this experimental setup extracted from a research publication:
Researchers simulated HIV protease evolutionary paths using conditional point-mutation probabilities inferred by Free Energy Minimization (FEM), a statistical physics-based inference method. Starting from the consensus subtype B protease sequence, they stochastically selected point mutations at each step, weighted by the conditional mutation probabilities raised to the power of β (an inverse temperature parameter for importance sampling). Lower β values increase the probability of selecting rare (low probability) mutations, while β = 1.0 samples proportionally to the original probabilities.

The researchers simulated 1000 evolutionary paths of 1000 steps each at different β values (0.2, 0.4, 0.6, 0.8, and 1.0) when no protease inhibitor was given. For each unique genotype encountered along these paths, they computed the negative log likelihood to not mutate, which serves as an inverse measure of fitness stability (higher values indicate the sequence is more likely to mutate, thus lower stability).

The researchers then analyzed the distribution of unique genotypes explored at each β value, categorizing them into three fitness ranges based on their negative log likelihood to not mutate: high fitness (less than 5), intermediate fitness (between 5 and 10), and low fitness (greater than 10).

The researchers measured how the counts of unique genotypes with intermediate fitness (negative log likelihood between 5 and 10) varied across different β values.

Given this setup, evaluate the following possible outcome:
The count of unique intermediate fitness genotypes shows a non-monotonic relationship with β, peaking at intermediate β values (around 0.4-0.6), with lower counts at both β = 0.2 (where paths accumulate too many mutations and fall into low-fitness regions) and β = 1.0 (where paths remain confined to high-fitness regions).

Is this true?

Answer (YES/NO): NO